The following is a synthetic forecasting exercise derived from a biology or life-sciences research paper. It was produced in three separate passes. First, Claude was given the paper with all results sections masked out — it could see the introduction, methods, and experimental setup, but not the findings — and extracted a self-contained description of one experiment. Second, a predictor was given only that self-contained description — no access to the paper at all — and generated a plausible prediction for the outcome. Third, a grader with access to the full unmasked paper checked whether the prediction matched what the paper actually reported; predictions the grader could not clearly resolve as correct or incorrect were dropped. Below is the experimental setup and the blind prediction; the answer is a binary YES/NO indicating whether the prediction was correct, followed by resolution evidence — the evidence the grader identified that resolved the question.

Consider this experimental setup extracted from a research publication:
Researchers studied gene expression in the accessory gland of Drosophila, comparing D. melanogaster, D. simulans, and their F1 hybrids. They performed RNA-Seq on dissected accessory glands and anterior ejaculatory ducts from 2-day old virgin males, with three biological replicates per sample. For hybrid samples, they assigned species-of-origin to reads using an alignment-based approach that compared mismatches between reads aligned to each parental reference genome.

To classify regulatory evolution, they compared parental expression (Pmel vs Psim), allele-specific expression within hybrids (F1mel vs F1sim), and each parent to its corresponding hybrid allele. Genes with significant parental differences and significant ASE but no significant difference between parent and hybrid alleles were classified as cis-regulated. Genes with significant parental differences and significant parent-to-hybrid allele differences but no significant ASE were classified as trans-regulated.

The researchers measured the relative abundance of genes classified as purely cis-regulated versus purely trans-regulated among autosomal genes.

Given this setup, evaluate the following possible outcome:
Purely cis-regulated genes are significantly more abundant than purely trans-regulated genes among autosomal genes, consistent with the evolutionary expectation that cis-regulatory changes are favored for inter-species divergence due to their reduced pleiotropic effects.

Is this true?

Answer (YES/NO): NO